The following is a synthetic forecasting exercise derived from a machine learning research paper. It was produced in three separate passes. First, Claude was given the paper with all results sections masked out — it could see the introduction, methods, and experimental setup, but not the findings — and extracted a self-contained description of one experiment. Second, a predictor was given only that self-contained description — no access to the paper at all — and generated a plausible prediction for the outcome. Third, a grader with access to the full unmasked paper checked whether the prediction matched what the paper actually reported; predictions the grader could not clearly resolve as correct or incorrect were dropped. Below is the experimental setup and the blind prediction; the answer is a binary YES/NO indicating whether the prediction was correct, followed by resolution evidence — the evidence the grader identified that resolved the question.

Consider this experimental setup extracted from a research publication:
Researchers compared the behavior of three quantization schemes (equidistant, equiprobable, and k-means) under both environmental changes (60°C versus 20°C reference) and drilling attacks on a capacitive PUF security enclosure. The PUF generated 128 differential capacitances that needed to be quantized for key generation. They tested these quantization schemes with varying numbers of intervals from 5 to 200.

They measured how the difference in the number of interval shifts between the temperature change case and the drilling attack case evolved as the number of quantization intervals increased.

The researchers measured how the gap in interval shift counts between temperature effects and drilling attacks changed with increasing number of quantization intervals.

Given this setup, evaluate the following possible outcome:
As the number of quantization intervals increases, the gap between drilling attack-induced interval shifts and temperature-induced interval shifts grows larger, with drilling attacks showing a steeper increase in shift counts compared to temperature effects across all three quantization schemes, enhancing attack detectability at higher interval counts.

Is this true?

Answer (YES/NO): YES